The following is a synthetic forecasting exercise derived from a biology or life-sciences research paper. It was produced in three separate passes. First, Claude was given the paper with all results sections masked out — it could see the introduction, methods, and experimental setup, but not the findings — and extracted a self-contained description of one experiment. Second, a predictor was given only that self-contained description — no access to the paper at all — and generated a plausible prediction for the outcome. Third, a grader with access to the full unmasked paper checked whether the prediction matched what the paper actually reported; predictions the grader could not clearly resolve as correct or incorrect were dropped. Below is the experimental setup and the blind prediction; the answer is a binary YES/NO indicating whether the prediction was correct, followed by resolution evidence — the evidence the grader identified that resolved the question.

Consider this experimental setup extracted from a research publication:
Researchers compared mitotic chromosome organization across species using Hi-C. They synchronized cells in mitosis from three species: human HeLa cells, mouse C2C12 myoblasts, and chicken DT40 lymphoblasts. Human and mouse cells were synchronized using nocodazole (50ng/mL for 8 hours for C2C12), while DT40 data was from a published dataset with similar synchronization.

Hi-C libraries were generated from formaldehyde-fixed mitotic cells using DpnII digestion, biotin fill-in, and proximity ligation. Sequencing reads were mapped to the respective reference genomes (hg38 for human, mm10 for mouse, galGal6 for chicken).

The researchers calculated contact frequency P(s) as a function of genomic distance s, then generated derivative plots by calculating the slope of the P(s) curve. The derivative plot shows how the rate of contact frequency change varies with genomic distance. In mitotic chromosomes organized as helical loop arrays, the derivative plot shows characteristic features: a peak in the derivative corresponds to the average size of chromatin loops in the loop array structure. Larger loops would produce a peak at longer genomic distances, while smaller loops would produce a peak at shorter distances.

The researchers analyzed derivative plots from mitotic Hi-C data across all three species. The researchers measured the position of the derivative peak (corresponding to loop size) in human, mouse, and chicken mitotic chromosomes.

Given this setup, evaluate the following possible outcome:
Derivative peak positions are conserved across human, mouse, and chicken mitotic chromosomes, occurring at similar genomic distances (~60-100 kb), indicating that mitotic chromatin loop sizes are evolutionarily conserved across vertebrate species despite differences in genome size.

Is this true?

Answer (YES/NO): NO